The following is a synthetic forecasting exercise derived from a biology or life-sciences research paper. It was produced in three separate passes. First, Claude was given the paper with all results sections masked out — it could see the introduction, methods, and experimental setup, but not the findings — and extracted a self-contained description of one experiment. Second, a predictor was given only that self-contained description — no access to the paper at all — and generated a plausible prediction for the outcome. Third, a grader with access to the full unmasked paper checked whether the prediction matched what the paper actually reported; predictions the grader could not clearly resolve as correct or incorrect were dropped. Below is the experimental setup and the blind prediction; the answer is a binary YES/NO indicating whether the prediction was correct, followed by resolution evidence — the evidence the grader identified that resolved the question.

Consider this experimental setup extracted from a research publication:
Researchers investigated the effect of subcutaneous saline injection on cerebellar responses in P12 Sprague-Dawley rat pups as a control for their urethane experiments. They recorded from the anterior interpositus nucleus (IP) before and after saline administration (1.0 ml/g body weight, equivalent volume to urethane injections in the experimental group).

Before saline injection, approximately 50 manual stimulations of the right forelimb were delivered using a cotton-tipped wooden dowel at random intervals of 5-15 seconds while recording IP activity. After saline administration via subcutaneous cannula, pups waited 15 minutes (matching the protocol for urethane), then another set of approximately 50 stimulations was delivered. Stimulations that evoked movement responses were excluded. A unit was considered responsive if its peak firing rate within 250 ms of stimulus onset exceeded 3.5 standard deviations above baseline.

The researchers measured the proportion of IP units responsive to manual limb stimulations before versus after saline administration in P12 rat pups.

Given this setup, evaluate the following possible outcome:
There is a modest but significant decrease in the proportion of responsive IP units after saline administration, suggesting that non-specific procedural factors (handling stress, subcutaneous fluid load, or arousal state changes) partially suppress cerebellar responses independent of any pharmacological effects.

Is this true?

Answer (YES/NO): NO